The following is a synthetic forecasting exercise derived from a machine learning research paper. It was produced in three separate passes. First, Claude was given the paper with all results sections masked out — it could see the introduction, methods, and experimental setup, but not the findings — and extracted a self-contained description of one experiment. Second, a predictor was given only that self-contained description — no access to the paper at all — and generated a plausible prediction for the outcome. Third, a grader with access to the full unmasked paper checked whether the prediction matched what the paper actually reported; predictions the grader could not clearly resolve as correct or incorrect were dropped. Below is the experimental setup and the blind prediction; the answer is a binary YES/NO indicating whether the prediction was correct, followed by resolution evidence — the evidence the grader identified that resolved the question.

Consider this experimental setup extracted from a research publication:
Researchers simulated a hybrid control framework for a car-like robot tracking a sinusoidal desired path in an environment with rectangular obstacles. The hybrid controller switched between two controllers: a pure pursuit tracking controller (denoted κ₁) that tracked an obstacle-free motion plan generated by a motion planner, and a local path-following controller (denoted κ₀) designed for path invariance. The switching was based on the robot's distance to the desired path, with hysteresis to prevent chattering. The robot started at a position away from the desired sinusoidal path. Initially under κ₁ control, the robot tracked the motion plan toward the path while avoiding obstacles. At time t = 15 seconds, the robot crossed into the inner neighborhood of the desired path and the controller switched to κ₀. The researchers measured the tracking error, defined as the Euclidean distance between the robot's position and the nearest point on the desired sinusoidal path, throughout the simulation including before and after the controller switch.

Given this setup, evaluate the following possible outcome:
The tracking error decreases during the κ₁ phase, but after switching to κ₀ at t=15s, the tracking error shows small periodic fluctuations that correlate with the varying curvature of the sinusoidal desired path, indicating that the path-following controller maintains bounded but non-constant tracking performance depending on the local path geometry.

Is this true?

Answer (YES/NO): NO